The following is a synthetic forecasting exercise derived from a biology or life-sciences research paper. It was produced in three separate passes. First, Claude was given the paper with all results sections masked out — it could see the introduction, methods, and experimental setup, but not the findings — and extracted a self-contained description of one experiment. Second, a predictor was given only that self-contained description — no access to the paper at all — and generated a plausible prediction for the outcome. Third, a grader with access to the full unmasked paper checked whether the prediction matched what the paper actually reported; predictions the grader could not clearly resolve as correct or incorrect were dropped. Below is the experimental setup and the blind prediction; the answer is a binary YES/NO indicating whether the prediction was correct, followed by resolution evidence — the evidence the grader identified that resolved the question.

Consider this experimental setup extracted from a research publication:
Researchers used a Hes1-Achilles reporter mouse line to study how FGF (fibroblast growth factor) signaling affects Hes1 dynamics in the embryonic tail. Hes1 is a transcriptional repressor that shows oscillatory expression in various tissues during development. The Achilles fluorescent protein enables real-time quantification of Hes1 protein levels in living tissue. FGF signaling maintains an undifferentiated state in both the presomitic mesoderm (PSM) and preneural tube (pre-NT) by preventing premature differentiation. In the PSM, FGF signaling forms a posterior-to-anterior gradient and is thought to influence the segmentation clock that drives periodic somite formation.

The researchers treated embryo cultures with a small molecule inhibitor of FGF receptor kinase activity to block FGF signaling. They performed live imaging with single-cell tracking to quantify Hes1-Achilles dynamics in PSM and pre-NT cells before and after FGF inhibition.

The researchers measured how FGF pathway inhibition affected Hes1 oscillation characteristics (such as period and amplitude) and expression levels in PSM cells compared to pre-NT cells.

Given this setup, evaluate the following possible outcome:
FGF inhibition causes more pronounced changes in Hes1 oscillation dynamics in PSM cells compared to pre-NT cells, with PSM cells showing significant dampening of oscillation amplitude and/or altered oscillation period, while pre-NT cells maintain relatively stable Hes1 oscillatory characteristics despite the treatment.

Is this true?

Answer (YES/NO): NO